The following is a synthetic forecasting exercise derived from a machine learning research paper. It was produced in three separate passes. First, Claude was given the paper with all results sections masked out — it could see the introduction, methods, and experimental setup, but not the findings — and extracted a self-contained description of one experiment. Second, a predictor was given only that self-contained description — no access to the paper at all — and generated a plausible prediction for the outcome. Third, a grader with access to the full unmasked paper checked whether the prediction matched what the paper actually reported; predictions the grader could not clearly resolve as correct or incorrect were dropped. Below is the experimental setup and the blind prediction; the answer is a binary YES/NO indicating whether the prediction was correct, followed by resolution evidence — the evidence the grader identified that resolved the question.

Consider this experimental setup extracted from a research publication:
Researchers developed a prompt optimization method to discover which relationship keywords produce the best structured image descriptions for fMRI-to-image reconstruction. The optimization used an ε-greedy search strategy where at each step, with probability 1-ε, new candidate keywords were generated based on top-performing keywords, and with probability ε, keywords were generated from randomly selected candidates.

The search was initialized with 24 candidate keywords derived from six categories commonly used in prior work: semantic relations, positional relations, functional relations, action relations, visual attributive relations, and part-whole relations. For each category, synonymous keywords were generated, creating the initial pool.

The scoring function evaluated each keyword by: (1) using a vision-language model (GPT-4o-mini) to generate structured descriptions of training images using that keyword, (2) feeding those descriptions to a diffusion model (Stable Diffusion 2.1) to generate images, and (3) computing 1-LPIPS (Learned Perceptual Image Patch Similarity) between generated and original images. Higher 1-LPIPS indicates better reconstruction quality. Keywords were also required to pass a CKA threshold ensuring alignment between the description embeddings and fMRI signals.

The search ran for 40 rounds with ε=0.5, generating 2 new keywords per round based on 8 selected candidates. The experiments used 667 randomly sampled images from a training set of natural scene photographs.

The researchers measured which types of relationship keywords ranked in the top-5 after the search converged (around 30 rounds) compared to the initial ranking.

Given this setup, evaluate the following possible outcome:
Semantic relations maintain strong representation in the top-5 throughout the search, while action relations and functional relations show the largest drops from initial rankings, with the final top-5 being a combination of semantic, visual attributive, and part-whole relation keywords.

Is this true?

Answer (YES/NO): NO